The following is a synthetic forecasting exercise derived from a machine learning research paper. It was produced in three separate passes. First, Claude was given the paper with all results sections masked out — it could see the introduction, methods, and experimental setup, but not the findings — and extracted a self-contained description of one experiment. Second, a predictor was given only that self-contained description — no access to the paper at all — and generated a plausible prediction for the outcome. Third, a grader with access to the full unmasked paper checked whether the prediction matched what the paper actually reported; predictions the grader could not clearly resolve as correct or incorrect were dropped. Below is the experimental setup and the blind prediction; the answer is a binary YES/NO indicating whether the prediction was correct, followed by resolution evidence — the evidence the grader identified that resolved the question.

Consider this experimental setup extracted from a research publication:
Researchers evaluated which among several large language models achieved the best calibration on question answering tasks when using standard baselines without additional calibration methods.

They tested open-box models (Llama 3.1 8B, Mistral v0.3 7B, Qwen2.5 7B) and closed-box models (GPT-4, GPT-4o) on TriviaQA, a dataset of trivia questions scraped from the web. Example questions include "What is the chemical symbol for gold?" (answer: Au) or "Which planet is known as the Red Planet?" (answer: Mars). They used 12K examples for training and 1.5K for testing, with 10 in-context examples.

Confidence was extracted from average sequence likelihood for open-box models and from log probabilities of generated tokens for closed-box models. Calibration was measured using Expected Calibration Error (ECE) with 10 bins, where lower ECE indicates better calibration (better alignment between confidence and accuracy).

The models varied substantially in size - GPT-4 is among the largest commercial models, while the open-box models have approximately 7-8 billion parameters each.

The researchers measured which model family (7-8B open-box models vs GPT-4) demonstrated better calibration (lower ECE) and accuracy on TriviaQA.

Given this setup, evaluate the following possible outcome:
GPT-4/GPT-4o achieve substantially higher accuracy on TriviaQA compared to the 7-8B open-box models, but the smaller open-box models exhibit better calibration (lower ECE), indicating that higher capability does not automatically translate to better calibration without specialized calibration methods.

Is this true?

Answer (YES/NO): NO